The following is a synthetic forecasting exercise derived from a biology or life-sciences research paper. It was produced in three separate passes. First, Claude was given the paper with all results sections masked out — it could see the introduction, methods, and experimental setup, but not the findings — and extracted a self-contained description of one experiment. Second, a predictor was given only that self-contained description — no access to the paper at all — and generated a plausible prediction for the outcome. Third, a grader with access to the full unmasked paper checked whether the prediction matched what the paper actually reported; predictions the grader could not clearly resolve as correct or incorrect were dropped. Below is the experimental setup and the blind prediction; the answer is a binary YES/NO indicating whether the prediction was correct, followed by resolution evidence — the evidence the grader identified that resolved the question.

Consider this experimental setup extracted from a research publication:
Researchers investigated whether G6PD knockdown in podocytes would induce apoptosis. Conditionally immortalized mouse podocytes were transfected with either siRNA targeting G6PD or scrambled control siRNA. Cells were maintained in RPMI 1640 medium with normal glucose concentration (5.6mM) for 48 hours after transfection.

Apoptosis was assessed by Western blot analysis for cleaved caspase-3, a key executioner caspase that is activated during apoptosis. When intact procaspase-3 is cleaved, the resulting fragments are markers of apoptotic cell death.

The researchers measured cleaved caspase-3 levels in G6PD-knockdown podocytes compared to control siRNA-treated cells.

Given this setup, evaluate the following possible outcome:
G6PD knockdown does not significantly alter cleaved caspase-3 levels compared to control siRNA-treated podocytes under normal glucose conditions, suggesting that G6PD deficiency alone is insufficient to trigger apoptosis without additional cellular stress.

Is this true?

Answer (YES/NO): NO